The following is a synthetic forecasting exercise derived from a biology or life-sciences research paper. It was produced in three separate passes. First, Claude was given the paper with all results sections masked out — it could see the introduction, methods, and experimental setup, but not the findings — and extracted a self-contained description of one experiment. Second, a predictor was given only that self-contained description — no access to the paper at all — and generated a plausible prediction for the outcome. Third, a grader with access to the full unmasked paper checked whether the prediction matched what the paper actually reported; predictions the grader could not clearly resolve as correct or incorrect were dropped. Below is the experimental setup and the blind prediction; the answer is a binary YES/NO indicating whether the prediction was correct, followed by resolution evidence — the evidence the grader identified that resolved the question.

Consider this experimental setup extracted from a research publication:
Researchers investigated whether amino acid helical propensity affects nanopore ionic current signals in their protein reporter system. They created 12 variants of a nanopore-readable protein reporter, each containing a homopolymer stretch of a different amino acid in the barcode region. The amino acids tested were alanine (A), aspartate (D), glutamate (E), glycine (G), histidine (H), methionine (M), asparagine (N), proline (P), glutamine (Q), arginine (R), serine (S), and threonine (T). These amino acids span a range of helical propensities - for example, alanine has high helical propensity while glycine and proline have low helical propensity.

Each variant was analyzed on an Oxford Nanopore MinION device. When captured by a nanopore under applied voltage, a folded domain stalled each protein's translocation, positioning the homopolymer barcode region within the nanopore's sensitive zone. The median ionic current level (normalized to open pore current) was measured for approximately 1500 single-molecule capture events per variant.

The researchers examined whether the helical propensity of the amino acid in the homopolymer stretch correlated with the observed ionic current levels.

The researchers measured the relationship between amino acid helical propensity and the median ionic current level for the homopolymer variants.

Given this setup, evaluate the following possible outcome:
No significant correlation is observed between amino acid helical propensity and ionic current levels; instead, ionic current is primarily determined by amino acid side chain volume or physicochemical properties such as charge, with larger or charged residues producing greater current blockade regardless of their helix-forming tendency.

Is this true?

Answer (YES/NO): NO